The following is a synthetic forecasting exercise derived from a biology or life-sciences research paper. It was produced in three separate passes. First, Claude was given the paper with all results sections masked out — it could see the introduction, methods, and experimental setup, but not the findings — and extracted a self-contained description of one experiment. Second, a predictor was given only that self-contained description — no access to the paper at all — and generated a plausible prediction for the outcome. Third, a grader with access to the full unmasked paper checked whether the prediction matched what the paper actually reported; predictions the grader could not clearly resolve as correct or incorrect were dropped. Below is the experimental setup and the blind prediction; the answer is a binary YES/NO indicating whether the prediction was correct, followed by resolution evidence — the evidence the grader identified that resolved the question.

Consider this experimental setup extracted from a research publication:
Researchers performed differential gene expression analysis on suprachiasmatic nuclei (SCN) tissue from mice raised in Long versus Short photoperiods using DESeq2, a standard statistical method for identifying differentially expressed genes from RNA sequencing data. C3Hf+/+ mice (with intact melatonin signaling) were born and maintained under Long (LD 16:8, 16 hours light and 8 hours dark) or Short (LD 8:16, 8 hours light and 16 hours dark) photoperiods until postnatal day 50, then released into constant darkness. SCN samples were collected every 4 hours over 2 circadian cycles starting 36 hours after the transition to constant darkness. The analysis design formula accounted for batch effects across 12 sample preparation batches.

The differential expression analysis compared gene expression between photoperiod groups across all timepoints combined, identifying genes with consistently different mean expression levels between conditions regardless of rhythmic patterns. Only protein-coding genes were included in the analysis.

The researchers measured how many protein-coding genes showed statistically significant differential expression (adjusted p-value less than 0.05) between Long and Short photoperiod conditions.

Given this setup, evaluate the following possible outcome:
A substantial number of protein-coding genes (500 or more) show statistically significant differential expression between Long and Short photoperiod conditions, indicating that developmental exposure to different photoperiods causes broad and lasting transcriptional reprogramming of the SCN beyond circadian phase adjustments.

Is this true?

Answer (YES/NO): YES